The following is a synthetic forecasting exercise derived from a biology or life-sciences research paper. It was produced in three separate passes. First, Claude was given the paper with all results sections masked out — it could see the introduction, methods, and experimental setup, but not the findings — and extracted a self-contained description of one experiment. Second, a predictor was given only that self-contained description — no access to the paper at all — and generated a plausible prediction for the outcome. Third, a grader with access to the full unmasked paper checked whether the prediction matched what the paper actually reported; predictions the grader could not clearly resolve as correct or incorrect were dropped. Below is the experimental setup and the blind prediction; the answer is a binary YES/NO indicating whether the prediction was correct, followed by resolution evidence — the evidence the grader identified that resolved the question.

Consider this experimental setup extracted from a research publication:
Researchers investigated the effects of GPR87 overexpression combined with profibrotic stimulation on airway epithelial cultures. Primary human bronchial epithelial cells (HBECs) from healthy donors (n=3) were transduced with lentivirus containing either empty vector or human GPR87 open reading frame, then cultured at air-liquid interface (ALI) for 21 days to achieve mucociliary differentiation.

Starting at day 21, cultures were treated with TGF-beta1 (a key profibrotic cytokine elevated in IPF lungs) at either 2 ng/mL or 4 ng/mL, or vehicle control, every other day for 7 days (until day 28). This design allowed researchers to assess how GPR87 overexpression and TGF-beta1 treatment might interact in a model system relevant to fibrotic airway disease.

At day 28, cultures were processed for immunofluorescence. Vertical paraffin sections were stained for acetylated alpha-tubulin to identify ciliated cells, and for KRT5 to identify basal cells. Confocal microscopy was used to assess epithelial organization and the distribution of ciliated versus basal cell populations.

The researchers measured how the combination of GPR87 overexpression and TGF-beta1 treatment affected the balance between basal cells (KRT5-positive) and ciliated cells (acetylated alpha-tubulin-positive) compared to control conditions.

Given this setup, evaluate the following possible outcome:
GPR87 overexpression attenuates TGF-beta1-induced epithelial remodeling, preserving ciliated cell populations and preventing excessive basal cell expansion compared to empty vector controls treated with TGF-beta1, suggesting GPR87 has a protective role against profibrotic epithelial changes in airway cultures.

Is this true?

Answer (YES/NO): NO